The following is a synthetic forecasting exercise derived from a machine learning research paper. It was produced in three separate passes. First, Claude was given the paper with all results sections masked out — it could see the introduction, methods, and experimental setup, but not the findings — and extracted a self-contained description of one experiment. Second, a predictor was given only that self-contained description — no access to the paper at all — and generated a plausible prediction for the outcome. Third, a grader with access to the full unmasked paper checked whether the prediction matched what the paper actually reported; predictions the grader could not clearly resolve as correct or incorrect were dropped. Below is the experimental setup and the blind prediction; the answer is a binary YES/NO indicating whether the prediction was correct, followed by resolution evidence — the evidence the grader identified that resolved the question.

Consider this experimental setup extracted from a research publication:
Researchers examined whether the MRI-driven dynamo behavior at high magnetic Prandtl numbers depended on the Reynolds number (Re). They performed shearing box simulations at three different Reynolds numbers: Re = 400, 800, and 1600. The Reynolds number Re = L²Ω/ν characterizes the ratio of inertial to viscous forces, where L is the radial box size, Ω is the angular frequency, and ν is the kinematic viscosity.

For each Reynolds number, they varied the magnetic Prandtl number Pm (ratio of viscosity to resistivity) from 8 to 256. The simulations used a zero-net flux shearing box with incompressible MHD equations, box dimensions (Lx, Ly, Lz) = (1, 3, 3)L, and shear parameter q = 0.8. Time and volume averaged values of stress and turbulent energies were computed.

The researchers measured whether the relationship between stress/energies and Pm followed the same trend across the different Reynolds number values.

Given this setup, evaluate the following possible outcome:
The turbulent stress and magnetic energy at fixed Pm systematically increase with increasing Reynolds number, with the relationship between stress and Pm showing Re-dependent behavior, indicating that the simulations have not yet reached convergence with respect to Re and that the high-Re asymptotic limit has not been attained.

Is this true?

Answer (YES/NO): NO